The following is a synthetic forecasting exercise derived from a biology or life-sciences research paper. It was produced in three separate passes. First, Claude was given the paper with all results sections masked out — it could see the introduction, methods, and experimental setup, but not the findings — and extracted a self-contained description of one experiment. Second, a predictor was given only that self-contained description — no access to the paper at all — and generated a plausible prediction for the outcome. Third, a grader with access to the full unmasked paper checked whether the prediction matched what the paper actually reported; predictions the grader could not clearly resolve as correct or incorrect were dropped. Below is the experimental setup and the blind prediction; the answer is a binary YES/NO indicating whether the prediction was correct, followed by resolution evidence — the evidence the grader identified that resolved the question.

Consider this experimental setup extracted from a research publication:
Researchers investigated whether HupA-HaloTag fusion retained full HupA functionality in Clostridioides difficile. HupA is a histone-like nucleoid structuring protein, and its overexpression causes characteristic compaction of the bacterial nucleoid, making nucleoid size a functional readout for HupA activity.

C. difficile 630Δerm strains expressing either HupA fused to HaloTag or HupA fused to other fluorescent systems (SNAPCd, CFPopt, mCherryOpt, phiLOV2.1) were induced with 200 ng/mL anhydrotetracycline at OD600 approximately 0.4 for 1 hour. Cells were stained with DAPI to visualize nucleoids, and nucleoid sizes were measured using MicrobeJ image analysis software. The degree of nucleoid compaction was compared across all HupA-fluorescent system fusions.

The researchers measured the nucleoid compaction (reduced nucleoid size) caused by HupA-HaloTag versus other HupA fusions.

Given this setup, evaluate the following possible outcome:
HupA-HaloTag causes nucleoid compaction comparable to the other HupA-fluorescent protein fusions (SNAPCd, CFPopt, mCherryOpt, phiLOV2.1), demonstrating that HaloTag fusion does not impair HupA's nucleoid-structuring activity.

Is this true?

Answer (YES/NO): NO